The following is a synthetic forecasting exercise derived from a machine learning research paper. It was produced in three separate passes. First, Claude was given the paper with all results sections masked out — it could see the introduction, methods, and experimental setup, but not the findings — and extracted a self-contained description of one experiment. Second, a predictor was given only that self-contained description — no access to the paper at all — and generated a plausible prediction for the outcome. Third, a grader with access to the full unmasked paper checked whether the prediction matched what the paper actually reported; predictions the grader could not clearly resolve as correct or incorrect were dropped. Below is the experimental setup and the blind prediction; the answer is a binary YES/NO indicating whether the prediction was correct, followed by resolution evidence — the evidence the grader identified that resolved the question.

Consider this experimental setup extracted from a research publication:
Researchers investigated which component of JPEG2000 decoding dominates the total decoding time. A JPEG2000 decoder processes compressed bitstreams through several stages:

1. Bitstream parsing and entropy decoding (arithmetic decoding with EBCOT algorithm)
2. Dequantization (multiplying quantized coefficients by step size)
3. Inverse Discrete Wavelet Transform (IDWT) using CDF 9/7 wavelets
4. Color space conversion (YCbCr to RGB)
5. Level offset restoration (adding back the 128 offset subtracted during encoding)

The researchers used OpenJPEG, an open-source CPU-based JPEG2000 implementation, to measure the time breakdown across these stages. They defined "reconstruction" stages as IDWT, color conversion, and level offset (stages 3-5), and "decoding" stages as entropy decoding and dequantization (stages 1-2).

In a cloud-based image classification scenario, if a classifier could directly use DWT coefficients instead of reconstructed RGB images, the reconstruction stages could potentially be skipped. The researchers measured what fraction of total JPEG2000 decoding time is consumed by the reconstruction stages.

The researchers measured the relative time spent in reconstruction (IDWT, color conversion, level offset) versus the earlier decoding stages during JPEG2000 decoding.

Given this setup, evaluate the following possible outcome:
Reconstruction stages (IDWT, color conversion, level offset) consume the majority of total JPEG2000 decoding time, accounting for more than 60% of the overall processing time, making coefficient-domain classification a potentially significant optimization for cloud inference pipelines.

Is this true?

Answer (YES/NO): YES